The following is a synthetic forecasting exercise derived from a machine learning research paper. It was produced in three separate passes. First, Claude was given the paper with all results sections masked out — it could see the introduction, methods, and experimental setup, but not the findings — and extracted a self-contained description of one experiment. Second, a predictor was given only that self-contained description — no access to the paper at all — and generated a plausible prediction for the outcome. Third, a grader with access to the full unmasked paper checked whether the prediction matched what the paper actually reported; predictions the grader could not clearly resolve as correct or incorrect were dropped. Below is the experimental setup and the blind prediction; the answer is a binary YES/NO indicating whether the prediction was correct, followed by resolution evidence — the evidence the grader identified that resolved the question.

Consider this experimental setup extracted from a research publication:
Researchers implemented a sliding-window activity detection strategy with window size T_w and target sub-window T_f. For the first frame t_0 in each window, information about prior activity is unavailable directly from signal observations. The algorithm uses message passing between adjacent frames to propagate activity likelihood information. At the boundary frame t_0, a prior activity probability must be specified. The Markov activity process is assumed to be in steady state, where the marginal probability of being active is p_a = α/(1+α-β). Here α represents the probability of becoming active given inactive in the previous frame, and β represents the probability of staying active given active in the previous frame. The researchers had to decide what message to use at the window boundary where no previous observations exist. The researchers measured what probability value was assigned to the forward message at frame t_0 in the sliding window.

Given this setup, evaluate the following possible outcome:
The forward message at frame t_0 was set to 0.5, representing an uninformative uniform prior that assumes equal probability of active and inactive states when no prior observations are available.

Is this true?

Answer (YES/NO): NO